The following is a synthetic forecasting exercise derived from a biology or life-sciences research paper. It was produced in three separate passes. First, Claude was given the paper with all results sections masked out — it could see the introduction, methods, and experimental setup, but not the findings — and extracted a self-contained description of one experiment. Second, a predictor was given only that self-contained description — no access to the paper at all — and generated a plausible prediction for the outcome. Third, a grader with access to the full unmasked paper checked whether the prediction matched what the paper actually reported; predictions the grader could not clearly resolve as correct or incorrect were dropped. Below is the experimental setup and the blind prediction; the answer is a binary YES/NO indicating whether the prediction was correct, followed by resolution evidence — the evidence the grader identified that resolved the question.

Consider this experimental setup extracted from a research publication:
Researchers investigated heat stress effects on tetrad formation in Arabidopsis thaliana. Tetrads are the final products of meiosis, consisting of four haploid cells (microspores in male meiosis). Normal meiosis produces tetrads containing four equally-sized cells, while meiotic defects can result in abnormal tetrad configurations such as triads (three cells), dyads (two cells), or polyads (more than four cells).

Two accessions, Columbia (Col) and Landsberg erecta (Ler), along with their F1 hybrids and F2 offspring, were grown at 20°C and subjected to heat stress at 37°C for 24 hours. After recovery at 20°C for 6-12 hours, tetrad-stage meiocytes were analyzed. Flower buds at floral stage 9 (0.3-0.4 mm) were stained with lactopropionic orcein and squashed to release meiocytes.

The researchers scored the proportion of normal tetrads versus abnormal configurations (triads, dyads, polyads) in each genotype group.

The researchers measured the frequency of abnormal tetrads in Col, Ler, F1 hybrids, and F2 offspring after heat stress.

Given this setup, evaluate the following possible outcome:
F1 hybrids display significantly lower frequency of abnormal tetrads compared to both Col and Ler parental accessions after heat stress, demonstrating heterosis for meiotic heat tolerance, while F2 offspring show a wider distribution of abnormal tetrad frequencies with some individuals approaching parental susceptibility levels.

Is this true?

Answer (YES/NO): NO